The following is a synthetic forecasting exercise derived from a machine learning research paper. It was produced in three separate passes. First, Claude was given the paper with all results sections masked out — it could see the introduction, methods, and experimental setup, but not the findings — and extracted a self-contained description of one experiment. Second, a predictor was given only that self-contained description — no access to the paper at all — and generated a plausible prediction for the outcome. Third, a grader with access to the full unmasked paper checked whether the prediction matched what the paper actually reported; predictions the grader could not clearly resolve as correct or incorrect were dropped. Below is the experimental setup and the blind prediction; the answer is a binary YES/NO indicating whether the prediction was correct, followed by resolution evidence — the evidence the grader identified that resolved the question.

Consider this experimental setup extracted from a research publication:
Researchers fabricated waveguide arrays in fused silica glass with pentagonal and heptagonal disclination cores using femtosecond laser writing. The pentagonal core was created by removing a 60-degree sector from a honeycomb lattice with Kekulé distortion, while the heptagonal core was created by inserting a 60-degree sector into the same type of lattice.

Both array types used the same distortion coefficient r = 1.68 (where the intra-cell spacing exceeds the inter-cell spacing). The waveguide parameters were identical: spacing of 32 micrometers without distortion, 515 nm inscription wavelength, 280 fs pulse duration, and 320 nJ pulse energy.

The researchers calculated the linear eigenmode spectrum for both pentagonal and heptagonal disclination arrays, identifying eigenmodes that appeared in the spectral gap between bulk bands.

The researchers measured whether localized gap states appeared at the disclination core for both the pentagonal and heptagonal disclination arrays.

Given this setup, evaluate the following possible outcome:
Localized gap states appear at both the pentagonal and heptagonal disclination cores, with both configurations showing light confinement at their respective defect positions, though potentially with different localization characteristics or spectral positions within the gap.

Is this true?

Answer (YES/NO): YES